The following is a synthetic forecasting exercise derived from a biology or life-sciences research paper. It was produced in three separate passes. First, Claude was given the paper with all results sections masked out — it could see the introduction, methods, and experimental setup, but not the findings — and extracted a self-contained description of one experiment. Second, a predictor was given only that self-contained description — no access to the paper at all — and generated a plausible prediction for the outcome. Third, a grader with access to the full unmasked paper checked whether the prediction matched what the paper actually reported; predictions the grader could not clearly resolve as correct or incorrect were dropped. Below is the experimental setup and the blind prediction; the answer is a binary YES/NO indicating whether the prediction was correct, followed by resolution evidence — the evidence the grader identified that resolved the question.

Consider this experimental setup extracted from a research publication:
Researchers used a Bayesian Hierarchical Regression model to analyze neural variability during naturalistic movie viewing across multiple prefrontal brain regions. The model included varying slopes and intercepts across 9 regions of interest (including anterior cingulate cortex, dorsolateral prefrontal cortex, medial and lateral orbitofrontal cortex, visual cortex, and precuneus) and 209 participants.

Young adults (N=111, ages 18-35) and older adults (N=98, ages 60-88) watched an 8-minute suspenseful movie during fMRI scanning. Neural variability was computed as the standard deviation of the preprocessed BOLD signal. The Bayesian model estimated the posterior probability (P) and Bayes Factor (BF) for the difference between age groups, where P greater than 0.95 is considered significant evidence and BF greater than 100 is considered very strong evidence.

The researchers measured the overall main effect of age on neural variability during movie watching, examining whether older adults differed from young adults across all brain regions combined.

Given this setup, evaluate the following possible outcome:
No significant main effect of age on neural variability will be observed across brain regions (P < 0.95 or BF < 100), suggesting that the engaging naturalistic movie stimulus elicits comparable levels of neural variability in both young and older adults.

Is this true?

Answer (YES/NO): NO